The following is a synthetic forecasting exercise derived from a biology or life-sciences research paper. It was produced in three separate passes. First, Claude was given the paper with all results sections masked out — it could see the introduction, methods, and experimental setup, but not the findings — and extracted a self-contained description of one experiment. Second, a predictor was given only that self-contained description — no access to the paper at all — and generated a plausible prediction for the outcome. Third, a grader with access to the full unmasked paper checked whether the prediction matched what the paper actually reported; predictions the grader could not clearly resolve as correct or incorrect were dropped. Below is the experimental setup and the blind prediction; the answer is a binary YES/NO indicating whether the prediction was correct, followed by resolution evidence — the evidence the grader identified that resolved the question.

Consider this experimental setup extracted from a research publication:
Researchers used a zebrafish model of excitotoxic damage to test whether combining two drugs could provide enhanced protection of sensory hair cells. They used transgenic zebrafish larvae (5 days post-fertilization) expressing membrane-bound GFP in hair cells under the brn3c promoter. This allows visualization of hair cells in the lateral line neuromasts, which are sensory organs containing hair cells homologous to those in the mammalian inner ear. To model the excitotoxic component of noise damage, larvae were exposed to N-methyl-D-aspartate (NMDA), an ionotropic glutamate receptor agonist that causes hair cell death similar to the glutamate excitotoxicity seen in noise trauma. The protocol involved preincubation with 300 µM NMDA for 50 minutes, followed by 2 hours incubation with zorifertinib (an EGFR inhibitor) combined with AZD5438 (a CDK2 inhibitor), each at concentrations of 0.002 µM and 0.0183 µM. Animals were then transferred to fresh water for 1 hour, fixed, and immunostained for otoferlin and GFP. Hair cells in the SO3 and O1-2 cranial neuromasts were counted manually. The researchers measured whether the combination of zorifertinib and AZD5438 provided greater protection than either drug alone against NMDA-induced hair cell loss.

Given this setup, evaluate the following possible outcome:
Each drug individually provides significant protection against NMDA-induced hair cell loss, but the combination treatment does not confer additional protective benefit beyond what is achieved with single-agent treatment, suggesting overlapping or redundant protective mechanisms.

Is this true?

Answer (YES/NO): NO